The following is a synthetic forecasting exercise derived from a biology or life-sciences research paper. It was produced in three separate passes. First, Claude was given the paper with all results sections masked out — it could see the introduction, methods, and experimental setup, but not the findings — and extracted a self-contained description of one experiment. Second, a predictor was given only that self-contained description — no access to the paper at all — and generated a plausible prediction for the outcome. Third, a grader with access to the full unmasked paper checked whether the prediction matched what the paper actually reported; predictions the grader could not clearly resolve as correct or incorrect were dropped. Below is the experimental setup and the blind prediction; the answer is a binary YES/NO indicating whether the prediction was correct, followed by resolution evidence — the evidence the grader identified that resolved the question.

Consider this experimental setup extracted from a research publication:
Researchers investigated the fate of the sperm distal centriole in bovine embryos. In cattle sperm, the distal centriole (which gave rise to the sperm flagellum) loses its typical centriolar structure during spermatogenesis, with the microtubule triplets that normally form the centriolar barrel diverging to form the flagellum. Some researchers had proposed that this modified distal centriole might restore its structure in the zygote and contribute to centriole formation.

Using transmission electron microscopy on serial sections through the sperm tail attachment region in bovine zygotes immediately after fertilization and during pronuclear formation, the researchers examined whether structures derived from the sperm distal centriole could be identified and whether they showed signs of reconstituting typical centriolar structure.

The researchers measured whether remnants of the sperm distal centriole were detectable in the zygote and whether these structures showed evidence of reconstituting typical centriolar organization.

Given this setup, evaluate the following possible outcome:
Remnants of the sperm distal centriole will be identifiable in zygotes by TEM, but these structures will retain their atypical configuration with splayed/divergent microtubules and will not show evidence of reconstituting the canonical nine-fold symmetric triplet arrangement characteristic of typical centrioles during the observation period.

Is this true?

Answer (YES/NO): YES